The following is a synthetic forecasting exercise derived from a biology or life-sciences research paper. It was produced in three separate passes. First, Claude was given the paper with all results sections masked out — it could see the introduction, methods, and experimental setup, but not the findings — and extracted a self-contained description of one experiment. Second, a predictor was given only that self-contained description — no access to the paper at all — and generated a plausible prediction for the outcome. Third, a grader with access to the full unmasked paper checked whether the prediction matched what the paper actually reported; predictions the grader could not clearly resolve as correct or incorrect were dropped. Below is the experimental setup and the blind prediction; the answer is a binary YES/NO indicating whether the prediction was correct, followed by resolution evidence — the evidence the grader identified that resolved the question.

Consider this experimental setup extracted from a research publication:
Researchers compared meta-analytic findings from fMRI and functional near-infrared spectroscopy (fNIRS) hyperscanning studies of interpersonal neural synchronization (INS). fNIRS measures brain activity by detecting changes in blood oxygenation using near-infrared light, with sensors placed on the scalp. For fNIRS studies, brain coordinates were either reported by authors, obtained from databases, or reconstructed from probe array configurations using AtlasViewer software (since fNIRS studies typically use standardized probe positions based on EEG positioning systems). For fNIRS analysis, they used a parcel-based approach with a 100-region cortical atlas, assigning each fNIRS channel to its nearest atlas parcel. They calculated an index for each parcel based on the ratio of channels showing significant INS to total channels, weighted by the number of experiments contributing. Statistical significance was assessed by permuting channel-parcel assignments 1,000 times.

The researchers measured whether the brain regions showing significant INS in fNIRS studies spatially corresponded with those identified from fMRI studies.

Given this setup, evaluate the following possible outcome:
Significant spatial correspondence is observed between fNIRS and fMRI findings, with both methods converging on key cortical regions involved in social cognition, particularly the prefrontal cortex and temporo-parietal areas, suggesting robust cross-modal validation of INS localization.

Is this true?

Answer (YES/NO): NO